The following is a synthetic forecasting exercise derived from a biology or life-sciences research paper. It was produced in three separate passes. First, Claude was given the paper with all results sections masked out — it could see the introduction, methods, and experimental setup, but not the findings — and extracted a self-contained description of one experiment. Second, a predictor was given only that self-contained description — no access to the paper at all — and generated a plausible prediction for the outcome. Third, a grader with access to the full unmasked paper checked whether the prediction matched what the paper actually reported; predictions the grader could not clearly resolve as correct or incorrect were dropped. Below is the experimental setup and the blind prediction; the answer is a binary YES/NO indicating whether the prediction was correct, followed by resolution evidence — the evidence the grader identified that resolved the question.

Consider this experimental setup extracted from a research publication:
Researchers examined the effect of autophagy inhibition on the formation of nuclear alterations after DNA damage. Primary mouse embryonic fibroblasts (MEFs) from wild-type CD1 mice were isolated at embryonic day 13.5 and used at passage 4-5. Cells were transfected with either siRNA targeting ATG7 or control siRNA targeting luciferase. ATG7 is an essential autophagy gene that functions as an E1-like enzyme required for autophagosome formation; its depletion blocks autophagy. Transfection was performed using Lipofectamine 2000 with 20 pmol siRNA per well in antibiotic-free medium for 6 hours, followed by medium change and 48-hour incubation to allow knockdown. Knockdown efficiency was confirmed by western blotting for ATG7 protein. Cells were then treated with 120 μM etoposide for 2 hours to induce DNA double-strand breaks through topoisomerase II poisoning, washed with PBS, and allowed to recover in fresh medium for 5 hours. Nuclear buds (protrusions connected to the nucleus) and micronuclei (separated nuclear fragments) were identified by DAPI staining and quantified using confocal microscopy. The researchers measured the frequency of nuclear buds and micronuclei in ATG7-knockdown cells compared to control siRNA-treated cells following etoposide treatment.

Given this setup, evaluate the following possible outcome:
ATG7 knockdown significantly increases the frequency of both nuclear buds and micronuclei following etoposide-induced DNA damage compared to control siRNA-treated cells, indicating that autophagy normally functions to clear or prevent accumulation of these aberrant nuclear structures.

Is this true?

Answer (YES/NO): NO